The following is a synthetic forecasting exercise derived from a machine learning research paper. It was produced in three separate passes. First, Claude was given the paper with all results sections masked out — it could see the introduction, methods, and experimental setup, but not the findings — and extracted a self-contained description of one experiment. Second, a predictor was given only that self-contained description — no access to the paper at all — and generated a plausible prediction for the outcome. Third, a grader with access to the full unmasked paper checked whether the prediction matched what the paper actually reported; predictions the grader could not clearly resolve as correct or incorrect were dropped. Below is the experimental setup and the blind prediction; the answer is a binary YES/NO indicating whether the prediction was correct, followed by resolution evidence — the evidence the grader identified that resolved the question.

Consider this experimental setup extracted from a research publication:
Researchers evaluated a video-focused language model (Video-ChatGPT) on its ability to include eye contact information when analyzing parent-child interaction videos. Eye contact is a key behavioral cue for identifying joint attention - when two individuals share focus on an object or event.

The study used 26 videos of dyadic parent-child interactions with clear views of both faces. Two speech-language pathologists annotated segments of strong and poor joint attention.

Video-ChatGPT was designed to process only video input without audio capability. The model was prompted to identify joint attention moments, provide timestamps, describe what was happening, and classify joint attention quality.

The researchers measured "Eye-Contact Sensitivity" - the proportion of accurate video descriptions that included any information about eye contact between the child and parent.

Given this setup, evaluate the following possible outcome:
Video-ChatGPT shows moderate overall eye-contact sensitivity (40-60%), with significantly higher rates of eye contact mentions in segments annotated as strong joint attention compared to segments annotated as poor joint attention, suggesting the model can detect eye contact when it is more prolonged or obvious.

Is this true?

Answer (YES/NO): NO